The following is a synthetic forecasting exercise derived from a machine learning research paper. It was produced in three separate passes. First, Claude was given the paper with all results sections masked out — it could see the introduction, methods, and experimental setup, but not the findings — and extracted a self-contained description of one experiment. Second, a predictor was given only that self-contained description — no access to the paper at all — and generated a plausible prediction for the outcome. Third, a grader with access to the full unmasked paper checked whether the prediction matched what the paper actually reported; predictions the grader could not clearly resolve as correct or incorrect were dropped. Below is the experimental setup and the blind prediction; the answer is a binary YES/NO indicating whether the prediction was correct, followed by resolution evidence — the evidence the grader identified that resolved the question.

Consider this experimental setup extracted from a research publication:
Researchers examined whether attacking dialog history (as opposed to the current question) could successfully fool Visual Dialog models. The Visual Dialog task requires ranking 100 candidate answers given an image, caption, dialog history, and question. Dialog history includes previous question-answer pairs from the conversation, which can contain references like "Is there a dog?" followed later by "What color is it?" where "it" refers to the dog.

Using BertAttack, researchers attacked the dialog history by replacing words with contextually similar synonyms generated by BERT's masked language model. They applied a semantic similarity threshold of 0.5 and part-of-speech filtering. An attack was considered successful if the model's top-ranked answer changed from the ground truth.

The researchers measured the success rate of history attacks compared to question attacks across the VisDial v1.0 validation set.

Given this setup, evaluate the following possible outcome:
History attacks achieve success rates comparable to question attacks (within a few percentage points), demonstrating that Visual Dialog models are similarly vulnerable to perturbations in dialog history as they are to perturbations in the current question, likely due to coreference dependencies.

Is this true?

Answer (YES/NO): NO